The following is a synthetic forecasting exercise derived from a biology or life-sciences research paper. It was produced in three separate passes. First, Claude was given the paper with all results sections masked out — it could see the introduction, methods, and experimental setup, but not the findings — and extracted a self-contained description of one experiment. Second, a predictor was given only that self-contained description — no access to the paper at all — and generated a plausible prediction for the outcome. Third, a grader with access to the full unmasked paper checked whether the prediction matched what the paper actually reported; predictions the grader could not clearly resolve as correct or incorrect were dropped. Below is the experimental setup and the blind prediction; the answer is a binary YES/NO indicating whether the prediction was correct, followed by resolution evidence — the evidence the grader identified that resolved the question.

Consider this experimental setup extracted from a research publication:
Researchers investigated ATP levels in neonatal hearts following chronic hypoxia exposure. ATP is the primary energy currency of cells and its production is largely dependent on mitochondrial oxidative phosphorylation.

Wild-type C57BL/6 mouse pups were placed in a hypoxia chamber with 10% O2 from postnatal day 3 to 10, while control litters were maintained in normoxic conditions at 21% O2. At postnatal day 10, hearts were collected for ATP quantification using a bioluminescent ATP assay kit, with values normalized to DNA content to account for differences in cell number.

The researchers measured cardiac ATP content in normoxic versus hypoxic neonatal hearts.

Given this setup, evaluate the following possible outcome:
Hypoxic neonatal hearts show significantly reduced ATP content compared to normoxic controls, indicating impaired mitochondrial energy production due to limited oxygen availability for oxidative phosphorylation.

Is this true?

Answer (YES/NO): YES